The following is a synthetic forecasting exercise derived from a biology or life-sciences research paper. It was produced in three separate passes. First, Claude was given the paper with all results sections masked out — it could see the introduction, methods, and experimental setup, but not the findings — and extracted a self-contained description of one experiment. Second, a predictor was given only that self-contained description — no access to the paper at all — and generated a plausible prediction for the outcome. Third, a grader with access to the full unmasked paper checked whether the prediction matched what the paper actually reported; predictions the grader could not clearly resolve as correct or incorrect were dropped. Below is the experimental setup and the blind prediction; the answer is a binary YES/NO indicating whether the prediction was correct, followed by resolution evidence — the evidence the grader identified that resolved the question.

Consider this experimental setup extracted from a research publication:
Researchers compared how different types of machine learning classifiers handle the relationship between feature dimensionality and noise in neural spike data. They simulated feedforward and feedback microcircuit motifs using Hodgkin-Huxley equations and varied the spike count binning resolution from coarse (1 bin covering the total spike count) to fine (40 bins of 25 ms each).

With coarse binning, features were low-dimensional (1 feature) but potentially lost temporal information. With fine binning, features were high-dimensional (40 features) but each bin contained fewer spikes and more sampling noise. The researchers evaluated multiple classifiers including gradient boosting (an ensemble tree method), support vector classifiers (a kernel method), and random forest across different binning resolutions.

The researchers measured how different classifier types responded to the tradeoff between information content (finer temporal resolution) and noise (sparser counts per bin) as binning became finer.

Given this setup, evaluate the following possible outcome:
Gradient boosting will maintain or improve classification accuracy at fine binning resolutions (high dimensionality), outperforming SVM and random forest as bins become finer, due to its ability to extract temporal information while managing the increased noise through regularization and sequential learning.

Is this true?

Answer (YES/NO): NO